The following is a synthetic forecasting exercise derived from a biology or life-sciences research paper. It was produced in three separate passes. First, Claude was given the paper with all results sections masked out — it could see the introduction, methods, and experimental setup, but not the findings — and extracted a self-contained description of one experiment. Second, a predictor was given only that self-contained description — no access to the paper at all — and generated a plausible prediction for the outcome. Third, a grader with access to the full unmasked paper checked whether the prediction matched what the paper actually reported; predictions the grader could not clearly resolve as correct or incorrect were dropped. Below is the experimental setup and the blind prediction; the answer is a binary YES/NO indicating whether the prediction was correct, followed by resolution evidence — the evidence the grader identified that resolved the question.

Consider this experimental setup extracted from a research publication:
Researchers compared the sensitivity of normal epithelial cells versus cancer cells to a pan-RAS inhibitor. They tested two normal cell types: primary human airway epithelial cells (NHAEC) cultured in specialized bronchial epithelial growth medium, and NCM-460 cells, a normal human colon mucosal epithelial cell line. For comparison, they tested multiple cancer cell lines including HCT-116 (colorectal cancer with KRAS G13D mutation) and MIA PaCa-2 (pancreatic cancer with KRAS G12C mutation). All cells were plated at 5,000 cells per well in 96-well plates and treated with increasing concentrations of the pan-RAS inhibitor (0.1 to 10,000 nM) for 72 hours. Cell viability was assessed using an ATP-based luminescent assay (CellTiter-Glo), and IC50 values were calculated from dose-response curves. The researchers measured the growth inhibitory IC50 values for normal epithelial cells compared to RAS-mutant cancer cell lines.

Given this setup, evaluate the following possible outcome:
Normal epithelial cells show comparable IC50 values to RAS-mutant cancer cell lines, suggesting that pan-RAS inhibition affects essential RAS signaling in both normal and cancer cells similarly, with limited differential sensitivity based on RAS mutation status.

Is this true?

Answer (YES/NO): NO